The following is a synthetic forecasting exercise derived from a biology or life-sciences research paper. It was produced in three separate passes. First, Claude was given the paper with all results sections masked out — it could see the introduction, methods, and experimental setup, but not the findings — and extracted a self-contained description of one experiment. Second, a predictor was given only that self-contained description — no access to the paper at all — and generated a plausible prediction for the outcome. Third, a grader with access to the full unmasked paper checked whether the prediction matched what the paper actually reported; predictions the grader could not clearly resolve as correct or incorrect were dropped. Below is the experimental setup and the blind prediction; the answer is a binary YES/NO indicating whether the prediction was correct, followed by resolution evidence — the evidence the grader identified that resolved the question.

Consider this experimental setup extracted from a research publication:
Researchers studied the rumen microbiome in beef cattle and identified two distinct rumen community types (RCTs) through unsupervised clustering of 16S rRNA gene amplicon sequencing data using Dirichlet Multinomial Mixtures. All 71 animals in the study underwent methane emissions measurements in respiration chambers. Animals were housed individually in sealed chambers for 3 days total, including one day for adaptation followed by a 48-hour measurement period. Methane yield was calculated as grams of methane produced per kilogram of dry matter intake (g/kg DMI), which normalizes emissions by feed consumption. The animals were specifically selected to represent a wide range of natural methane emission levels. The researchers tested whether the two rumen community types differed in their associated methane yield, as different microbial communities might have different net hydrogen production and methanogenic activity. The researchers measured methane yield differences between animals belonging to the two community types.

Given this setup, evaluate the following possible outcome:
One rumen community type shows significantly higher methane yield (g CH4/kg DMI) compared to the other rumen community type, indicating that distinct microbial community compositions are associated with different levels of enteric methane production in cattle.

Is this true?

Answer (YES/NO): NO